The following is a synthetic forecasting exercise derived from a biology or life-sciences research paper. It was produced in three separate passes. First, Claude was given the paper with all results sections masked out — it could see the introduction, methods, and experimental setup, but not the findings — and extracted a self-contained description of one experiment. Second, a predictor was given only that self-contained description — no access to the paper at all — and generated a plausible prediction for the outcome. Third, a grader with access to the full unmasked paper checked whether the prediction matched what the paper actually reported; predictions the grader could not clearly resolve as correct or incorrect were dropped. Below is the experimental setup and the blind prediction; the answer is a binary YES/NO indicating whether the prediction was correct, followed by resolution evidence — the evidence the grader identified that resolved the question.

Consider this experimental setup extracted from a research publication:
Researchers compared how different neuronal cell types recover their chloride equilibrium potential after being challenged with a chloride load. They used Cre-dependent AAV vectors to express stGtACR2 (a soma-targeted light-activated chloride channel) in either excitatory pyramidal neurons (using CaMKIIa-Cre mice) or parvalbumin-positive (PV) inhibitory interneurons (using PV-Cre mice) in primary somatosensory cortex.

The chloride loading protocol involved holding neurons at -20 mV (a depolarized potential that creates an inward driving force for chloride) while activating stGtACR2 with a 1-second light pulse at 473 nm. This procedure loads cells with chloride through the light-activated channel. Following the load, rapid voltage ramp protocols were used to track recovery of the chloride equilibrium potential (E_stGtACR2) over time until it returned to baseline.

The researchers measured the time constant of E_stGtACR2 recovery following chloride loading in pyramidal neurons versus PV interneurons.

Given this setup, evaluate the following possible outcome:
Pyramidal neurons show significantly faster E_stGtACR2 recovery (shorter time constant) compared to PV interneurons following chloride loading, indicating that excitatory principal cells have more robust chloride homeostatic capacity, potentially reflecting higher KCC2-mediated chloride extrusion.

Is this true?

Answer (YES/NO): YES